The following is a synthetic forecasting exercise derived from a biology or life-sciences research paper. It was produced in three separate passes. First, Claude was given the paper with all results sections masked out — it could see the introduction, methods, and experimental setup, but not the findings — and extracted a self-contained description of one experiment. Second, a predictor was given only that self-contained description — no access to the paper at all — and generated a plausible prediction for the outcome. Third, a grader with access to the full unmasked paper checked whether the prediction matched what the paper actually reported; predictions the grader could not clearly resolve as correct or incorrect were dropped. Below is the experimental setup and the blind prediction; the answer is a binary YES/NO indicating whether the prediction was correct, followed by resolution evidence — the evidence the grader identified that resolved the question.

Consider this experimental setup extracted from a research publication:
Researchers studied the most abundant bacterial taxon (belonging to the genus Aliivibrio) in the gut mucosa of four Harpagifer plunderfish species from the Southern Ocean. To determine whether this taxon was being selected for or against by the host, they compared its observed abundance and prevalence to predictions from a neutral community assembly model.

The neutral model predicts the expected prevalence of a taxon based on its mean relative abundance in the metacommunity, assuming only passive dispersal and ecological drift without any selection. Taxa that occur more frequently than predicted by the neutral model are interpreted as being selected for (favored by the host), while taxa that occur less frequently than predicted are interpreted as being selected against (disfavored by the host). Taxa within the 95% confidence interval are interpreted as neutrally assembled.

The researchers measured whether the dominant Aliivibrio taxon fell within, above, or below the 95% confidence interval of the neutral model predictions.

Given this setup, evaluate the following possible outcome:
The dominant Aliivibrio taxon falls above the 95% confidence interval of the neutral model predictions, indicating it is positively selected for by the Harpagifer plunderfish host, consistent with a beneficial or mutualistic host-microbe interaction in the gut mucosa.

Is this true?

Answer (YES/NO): NO